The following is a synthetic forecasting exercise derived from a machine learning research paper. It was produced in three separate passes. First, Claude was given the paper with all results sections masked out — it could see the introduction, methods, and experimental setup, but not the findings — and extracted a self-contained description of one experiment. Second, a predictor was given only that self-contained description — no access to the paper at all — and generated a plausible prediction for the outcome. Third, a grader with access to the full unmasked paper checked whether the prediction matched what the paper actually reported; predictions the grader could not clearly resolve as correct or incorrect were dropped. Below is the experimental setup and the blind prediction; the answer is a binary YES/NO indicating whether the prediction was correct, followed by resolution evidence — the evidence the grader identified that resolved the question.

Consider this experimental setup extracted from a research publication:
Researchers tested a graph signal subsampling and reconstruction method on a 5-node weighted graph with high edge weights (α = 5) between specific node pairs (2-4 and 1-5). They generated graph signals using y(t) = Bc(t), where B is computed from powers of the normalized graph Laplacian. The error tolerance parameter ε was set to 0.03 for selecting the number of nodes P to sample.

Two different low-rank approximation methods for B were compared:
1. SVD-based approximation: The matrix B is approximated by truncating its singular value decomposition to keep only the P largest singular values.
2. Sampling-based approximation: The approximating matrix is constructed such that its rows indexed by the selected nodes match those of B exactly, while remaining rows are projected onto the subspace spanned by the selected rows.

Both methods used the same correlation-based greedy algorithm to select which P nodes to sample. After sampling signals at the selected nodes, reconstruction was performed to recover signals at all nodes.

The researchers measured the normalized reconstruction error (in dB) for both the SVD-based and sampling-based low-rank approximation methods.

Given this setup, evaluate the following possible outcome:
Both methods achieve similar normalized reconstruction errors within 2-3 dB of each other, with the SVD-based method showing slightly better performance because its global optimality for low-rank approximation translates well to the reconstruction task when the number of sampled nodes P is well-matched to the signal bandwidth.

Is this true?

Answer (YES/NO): NO